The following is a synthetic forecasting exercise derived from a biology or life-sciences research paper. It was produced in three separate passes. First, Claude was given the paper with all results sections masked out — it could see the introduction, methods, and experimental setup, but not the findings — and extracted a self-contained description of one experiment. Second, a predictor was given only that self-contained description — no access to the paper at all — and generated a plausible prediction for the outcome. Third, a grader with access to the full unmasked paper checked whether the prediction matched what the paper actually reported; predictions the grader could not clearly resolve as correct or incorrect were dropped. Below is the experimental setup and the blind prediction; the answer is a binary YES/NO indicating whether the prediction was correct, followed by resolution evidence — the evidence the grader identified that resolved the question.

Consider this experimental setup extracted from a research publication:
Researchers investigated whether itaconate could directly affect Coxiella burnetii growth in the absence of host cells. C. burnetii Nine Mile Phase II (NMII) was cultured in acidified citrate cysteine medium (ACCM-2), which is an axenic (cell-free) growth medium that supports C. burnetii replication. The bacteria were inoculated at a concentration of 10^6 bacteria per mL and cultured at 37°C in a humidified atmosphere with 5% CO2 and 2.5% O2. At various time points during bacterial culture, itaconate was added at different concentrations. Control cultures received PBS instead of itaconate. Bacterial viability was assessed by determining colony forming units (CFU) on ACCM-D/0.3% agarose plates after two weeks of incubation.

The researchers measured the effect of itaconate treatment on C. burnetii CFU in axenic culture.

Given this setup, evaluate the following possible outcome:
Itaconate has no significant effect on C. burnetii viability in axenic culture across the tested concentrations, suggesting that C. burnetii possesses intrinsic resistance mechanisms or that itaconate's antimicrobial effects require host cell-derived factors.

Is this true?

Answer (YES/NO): NO